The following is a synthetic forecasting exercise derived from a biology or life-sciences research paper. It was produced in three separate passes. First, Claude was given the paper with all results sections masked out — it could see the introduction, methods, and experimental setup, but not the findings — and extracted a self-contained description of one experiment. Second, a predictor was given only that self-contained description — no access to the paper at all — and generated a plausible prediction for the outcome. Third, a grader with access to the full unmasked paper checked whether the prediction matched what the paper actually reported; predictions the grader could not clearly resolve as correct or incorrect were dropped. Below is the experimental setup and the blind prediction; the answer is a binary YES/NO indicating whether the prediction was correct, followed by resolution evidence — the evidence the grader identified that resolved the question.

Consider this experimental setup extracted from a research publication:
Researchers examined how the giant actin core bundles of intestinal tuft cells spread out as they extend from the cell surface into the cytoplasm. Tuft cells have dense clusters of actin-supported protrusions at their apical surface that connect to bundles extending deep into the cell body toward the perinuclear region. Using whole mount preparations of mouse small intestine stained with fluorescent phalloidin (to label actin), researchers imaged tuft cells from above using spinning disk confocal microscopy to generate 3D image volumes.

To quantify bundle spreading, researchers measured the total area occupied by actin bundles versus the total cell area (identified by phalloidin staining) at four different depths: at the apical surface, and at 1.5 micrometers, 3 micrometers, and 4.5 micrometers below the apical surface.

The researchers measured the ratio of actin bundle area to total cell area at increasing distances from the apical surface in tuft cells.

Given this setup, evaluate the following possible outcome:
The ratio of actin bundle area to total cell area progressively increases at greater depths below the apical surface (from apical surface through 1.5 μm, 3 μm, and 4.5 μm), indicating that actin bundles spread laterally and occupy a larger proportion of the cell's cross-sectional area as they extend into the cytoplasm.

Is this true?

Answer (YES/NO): NO